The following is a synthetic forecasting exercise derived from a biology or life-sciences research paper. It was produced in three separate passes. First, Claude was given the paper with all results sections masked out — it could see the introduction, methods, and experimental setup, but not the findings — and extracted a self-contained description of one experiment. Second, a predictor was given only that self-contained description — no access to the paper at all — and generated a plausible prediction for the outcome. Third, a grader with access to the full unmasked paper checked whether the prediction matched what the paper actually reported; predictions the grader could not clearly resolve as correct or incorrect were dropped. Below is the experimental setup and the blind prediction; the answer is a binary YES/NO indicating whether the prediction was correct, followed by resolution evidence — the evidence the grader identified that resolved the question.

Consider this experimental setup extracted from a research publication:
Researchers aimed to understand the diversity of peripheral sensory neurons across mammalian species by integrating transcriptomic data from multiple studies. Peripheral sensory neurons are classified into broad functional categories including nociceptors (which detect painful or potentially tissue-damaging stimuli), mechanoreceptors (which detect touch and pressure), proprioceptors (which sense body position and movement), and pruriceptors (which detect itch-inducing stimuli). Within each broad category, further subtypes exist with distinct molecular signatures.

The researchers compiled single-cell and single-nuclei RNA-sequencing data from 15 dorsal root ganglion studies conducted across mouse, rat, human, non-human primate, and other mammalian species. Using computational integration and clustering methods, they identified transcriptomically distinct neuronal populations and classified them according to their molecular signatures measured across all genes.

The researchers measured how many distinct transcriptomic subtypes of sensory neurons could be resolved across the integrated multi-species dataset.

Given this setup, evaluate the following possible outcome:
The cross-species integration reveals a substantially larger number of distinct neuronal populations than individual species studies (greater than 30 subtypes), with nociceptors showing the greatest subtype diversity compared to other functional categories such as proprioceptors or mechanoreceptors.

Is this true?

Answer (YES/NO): NO